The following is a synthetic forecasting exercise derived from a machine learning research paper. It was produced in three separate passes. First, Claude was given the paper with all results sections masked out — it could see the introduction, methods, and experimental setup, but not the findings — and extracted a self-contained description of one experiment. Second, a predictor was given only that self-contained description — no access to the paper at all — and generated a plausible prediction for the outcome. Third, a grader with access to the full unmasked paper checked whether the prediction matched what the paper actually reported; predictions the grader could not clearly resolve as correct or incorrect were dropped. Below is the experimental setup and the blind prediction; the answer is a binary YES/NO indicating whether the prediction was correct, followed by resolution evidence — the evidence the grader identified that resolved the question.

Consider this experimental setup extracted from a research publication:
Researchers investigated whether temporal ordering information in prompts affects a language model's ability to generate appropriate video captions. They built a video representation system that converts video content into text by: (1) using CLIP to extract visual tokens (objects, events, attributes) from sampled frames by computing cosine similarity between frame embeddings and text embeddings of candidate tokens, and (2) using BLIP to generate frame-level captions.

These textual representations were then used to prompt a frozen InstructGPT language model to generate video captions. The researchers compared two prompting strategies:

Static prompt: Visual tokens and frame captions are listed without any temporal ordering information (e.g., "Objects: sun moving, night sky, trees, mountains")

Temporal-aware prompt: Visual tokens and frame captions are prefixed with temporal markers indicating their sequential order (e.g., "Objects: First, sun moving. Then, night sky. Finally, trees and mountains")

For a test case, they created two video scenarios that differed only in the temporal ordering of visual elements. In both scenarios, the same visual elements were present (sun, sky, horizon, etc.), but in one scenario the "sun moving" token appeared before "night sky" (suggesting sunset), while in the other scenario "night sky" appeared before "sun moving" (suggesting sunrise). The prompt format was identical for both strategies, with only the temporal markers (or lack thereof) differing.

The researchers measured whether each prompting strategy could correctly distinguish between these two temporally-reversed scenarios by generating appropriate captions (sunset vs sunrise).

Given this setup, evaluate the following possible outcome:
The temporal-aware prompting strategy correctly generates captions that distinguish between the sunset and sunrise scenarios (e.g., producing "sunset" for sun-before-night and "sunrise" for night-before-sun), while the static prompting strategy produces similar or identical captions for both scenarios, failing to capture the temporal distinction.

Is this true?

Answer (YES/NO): YES